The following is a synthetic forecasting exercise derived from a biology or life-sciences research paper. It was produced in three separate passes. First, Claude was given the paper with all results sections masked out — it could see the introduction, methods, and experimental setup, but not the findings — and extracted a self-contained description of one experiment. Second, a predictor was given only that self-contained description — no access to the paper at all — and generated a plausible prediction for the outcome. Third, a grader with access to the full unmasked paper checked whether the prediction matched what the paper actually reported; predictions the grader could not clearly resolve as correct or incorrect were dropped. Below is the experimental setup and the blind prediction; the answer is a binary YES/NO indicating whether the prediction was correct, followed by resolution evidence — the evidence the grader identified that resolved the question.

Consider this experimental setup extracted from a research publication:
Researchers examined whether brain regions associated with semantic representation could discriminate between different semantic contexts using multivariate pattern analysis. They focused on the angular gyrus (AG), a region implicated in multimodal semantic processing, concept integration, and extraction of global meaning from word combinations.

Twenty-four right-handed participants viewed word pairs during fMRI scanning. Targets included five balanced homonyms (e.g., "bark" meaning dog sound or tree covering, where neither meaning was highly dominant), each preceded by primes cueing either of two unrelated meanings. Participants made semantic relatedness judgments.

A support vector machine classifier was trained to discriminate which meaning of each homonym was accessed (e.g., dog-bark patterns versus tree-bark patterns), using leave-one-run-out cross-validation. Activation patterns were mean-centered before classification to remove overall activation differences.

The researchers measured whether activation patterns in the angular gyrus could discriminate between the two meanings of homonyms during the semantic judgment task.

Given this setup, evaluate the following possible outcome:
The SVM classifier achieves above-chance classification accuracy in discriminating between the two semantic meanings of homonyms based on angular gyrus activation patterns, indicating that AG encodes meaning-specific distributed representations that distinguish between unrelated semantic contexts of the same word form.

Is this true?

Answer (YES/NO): NO